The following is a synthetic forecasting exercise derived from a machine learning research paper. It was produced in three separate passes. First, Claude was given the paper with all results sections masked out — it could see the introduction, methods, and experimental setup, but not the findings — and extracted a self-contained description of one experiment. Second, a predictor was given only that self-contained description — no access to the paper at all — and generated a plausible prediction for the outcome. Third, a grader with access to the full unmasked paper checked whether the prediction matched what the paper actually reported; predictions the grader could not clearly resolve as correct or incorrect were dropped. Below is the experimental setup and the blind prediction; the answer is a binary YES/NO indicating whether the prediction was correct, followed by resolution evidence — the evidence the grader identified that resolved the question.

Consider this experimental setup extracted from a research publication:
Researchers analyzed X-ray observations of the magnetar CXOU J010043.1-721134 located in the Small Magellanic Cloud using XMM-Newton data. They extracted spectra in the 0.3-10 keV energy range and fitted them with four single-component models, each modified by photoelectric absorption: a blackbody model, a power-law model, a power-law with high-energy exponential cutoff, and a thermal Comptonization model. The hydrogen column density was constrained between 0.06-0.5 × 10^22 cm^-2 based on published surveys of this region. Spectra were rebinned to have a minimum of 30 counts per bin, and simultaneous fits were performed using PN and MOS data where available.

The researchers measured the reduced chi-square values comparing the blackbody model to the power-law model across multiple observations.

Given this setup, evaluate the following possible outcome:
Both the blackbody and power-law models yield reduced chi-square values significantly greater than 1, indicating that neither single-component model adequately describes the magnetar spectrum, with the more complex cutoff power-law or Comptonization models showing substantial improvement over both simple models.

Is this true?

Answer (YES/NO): NO